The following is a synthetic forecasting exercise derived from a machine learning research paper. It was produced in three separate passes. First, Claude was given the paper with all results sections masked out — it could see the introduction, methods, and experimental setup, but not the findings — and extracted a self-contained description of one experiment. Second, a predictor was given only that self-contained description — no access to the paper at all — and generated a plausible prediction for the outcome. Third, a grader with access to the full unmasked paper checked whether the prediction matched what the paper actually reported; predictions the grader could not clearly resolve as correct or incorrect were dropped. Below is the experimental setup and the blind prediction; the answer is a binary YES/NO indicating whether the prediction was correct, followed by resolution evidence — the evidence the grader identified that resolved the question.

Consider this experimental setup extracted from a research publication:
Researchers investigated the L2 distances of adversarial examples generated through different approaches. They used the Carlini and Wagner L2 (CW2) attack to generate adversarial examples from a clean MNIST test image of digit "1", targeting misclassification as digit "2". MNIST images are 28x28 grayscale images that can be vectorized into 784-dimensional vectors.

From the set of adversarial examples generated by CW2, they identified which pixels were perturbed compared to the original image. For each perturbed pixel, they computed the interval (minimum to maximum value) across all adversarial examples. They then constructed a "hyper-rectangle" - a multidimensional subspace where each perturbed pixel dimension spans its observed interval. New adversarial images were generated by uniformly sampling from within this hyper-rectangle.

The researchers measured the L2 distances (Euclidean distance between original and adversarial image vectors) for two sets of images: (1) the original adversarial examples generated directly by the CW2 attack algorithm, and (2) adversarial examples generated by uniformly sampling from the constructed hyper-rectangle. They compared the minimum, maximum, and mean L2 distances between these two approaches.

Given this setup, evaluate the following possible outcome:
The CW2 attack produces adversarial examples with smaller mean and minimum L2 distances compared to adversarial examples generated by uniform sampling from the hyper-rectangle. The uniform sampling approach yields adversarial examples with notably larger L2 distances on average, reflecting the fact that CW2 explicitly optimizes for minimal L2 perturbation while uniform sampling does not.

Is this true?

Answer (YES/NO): NO